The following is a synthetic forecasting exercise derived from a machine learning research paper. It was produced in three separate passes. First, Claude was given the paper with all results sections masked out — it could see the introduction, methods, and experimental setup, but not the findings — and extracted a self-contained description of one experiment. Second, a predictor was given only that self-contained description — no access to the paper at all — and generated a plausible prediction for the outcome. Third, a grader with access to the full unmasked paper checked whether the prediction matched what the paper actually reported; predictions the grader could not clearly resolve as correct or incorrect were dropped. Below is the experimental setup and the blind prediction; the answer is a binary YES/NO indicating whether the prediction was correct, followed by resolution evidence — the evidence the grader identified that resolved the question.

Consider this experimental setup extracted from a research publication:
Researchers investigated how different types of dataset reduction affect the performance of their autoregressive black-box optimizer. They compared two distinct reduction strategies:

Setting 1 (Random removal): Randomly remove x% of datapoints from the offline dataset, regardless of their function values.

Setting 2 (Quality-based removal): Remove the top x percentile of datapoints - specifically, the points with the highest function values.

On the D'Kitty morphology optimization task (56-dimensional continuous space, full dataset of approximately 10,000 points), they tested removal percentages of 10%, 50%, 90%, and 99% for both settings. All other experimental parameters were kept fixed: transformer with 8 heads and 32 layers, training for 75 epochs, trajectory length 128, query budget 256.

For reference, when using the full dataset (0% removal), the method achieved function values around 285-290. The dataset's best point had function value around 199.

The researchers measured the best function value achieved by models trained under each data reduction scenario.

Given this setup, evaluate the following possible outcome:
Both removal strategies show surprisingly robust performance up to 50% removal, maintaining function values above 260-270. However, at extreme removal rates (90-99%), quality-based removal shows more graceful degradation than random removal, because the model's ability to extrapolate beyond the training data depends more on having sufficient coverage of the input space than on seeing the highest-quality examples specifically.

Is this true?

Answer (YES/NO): NO